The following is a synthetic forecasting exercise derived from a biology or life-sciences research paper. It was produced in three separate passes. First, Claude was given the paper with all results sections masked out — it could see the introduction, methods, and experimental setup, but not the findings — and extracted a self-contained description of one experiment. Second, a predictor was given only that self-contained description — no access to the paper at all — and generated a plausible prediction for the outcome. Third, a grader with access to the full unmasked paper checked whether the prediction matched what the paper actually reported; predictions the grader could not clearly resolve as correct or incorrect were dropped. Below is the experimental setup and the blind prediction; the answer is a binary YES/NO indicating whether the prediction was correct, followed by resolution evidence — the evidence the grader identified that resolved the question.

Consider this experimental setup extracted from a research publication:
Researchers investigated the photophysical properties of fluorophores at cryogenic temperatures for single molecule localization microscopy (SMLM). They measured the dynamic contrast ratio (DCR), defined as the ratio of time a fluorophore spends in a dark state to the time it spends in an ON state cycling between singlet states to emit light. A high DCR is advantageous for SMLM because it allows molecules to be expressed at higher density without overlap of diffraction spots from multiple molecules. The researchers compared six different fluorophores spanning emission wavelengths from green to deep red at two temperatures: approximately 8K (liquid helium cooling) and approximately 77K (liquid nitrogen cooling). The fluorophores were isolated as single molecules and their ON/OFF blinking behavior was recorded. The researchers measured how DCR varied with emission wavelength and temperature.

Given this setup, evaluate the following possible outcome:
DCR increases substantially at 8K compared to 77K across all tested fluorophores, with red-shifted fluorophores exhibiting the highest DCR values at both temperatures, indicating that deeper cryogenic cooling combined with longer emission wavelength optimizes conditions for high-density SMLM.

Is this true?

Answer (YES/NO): NO